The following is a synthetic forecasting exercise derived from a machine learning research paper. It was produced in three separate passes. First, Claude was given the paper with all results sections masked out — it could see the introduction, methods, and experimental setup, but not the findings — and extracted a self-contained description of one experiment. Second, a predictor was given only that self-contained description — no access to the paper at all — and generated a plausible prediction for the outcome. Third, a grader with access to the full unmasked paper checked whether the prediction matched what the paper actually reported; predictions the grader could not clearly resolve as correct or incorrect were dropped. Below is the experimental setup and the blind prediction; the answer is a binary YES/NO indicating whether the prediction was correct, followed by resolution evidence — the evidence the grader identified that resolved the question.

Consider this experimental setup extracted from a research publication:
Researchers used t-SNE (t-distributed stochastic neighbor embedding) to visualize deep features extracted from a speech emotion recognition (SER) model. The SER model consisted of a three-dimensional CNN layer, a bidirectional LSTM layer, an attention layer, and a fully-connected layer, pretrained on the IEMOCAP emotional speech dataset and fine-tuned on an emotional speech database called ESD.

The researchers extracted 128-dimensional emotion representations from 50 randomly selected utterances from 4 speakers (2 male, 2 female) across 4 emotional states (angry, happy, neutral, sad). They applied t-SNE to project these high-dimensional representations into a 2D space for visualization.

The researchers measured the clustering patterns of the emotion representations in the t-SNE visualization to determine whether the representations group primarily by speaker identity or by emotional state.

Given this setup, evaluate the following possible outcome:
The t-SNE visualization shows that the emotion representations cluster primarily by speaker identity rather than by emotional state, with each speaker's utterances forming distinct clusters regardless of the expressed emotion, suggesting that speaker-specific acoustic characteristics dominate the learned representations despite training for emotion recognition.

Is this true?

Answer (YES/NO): NO